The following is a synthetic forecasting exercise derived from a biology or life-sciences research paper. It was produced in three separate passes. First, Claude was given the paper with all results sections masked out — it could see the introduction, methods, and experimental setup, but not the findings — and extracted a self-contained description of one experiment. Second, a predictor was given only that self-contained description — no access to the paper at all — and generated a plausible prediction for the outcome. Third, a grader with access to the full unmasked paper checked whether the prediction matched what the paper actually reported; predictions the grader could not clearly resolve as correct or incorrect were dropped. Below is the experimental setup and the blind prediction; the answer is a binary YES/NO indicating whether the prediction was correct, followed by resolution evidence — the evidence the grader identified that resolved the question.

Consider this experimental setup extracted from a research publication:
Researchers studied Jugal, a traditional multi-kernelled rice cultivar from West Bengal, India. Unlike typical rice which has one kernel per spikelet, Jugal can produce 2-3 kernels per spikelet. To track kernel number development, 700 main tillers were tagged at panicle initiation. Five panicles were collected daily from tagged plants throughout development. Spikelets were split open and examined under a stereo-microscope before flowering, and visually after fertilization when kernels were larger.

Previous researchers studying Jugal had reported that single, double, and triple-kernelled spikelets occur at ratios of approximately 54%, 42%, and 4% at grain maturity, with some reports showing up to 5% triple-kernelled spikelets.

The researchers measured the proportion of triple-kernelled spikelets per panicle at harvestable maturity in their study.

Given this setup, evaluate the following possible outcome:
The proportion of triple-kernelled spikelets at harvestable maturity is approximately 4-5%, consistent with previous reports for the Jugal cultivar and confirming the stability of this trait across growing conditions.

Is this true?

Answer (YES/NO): NO